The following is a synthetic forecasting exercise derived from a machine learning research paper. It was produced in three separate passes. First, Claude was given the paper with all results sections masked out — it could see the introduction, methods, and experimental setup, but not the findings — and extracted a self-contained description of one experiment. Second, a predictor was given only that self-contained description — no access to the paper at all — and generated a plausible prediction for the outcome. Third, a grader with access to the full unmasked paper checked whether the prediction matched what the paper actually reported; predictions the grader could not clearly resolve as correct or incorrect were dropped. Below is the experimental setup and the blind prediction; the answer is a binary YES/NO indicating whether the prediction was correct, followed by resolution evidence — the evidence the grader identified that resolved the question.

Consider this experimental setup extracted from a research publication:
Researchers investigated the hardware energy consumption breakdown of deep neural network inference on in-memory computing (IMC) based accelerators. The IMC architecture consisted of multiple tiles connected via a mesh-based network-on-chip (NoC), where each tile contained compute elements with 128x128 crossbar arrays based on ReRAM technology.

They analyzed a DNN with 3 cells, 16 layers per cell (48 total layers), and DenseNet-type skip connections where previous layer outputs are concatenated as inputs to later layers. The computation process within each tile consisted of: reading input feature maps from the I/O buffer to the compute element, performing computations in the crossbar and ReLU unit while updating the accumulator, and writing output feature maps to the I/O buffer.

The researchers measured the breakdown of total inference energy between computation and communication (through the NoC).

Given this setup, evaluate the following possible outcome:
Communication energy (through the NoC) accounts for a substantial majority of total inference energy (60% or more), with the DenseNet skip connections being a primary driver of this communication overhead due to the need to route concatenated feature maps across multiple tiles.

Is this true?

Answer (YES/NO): NO